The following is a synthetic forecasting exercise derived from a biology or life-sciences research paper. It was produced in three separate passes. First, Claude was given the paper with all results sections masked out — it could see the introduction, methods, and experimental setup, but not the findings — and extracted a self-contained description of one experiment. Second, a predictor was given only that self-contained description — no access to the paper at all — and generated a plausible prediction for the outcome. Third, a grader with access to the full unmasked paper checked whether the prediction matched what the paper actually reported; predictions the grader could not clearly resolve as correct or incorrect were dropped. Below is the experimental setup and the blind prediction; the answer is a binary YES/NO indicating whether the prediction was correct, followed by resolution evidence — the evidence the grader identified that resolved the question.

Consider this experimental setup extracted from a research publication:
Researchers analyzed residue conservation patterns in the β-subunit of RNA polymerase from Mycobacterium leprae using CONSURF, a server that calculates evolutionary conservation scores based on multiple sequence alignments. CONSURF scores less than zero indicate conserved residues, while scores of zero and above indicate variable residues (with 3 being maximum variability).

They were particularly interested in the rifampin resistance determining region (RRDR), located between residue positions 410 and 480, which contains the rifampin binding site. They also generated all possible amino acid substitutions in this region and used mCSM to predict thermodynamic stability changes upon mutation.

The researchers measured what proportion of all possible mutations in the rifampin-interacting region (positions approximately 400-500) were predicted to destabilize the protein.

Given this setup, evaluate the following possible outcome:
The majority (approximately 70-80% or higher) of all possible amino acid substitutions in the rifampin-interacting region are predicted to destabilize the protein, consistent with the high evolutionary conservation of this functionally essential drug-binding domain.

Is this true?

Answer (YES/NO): YES